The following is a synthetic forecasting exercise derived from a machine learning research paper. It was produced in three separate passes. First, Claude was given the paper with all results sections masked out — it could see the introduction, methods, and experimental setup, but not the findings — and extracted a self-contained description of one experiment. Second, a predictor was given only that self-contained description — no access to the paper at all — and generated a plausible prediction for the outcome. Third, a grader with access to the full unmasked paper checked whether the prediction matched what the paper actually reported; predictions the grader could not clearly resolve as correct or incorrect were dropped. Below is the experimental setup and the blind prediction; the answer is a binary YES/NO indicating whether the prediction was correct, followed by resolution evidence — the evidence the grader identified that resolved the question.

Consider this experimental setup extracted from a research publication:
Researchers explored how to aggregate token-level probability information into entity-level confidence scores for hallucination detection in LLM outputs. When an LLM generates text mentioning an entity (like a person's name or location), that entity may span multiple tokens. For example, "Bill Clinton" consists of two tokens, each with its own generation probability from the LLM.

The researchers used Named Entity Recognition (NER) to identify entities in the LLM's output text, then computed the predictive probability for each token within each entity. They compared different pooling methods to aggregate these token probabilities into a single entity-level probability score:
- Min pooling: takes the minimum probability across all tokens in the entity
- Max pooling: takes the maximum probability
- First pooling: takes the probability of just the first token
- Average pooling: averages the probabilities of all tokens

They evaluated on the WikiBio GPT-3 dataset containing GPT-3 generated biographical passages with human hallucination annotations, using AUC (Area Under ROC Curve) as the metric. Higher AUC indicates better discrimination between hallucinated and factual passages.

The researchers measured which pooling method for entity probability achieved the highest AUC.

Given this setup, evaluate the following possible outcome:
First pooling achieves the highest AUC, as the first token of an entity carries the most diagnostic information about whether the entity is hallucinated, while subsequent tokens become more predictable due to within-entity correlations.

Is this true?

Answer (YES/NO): NO